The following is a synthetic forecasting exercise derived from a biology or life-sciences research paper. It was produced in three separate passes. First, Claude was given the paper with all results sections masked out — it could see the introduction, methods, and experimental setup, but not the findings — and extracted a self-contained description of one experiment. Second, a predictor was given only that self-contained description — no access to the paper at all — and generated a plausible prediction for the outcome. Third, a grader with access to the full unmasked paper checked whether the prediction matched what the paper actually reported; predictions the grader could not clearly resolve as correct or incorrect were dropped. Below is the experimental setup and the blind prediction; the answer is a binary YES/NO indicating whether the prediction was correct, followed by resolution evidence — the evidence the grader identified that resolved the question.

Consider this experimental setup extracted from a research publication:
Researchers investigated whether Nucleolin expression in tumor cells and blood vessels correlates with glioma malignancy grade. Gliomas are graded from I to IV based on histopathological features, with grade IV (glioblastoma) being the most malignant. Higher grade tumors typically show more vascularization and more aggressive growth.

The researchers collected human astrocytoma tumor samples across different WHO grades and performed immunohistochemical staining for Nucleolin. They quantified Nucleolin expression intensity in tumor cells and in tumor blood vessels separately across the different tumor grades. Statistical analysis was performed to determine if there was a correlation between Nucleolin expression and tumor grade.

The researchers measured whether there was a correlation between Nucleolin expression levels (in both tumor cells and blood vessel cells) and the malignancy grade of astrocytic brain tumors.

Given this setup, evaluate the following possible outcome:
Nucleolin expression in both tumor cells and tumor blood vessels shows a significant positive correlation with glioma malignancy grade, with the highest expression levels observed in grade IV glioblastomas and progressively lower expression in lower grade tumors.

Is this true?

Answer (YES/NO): YES